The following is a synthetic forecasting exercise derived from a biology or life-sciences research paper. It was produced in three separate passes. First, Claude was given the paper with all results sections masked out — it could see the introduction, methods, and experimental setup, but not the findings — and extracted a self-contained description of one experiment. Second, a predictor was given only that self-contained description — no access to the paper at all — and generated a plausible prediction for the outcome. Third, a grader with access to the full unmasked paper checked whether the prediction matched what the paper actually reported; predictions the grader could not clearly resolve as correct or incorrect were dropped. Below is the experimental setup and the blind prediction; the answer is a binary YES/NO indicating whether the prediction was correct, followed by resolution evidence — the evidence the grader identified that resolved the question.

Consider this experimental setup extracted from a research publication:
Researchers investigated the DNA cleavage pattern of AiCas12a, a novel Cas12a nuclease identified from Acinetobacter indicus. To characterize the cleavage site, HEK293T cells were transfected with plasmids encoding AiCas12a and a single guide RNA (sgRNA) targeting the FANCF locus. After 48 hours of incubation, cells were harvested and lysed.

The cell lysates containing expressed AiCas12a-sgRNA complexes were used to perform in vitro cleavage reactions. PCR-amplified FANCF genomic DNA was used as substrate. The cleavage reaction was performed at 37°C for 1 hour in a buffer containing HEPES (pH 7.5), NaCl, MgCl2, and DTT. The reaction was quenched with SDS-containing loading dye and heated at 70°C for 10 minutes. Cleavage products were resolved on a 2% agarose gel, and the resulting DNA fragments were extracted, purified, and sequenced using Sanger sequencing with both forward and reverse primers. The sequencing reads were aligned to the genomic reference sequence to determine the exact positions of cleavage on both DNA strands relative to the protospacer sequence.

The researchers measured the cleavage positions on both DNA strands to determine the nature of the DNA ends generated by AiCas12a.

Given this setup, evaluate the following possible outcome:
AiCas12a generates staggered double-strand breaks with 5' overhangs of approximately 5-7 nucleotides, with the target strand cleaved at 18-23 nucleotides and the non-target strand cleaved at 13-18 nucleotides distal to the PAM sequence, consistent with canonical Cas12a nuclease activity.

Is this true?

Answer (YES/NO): NO